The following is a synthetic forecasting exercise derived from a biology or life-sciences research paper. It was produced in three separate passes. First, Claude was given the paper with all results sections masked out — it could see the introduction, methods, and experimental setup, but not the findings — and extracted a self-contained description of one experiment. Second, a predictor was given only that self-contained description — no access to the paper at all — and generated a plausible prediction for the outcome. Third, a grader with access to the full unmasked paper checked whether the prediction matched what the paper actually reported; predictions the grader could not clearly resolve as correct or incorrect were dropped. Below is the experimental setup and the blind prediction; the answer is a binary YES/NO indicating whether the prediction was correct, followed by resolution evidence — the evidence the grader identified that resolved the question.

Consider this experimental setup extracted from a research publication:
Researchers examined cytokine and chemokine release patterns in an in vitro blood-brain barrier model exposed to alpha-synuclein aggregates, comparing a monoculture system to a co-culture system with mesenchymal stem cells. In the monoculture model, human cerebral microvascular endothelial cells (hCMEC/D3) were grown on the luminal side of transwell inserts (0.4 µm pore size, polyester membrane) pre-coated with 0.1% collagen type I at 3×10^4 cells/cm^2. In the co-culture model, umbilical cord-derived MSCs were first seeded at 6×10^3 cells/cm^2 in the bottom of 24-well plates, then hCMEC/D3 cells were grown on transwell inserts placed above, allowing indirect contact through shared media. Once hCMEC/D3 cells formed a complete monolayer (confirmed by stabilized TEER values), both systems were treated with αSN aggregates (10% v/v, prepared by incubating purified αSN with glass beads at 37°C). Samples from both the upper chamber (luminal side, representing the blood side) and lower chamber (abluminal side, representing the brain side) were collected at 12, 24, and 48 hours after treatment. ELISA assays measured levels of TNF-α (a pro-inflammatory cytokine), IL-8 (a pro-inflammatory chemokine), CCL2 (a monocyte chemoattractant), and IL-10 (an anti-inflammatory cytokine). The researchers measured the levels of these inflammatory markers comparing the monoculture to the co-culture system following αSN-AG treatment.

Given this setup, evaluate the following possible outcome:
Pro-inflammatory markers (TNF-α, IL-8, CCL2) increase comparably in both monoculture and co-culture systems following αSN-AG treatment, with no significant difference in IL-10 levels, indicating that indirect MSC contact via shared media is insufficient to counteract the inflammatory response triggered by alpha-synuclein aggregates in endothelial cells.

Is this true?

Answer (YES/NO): NO